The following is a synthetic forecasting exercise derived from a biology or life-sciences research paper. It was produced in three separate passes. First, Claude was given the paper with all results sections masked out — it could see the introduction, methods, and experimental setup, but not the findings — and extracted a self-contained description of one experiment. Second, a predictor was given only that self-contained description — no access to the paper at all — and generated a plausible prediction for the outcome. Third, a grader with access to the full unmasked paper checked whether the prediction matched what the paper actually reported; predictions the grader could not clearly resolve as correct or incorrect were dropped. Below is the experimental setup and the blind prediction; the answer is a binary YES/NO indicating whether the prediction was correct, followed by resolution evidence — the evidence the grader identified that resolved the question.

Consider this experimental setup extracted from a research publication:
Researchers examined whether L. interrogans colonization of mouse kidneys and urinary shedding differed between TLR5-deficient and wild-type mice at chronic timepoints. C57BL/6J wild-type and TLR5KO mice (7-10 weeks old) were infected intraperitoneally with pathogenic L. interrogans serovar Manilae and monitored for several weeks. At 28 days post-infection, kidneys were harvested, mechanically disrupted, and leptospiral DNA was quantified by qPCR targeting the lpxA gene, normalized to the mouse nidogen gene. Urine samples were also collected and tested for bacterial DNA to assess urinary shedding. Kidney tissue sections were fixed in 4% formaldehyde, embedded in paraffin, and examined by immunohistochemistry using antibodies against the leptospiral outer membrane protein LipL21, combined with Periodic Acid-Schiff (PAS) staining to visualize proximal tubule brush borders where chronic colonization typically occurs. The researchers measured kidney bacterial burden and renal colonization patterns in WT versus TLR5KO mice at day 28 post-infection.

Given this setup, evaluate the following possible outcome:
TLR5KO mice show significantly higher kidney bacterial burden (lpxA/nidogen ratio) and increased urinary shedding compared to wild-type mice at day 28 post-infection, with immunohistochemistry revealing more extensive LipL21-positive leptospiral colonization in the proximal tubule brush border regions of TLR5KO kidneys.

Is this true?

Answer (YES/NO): NO